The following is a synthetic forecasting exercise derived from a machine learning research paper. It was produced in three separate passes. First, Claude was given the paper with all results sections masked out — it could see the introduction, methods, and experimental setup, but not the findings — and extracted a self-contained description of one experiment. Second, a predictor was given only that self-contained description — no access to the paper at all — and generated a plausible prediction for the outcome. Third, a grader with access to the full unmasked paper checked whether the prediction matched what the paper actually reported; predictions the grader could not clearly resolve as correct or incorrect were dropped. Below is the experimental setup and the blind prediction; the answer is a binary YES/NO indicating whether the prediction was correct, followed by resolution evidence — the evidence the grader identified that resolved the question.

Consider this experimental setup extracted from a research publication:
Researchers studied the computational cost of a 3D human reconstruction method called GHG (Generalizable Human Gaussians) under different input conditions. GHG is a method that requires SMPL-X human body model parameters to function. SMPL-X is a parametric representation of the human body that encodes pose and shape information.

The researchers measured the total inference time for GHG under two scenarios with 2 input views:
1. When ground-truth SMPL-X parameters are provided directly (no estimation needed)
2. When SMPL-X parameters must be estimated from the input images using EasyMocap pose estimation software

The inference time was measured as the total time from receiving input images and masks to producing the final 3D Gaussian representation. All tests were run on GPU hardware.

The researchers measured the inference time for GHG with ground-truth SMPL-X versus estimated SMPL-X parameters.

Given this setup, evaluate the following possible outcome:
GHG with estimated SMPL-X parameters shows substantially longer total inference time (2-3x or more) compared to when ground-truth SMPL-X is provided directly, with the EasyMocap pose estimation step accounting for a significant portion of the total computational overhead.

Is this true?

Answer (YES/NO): YES